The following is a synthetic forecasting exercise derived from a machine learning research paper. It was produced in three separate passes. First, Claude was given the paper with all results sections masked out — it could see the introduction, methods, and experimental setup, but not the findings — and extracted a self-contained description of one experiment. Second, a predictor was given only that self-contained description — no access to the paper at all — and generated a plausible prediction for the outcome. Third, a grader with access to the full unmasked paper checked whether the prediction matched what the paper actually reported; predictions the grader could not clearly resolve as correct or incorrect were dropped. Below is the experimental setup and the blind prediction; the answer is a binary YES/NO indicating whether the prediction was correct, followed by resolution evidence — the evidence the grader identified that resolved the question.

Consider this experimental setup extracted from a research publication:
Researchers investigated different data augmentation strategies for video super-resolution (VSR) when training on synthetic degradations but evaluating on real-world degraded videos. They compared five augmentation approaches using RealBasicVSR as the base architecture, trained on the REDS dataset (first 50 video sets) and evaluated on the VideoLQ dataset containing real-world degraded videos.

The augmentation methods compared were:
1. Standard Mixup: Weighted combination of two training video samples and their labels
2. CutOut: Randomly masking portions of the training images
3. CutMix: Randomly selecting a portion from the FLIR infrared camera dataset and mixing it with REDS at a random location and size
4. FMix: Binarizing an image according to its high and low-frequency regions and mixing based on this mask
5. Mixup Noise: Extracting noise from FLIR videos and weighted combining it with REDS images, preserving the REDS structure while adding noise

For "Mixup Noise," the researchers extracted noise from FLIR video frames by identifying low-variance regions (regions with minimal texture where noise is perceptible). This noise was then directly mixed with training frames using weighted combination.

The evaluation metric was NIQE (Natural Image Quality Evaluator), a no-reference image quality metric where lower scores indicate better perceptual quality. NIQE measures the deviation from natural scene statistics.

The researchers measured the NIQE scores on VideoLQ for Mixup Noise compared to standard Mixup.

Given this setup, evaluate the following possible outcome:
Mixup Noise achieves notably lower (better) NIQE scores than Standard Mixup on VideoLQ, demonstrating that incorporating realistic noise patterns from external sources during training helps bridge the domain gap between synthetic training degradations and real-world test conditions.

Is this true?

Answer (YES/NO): NO